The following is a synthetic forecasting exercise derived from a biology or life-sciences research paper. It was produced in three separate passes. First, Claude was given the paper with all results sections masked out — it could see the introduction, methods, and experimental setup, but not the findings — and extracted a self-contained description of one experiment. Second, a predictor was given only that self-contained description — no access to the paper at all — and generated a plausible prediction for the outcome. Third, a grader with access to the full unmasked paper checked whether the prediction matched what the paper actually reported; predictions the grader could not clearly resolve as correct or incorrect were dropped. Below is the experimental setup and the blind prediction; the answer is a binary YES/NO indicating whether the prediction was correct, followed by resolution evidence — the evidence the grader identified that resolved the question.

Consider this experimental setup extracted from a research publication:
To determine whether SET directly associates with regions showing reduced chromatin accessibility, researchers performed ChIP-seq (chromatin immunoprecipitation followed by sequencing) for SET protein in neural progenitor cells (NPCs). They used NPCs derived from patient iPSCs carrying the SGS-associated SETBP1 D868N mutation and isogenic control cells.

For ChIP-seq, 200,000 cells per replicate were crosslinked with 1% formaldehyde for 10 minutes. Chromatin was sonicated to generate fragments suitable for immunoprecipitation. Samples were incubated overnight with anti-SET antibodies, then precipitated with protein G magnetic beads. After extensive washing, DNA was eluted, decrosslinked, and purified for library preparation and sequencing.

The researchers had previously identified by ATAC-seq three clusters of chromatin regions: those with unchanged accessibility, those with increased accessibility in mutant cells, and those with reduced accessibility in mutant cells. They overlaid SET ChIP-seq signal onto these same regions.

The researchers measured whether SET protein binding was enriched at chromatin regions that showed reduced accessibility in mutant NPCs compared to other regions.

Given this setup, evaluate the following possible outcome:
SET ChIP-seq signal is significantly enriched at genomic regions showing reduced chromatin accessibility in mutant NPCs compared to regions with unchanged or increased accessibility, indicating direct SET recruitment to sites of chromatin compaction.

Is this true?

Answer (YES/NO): YES